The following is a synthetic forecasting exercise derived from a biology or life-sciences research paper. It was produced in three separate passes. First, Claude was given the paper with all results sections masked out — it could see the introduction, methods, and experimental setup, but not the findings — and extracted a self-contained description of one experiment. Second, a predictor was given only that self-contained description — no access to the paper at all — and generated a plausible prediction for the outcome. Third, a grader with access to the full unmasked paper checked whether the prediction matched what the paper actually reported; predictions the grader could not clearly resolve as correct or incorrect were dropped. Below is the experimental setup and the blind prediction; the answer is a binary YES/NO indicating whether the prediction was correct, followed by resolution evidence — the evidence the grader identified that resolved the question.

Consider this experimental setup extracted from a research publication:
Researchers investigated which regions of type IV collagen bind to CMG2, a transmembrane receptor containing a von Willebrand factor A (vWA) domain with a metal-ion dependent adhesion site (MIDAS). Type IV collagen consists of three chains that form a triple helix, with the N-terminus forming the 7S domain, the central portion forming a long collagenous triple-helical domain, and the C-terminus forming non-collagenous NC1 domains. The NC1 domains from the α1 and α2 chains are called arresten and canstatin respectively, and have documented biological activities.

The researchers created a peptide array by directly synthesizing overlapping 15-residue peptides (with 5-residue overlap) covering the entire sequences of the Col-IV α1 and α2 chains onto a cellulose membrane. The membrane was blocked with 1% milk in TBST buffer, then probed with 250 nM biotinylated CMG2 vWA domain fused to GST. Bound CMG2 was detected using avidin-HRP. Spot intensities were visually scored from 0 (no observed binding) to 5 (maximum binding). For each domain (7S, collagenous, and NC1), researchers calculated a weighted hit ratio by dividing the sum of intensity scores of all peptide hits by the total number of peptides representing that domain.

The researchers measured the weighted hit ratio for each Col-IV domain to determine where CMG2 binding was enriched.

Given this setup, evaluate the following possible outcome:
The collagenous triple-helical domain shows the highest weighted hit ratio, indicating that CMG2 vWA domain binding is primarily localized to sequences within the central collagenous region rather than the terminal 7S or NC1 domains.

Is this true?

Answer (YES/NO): NO